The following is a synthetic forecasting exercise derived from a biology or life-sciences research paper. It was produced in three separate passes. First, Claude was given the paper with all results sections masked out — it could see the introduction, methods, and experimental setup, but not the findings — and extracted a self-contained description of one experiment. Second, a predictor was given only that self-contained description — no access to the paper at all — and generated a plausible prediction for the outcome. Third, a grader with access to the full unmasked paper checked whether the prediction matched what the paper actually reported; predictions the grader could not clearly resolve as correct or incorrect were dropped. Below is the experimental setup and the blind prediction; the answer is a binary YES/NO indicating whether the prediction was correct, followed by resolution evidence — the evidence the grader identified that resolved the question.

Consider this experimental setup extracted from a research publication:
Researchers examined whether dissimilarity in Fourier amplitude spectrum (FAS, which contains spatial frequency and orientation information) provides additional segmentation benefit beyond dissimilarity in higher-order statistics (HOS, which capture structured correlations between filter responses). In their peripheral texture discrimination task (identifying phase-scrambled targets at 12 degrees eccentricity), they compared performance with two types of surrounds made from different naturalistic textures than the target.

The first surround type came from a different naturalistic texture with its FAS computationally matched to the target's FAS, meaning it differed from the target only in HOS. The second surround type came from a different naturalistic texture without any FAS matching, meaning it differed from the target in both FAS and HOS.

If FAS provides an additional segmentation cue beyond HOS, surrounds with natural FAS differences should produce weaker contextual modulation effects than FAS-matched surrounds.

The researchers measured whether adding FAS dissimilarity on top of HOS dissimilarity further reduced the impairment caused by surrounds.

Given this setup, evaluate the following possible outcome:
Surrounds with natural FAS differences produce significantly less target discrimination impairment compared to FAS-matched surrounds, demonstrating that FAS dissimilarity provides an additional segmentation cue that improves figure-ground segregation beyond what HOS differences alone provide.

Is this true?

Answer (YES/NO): YES